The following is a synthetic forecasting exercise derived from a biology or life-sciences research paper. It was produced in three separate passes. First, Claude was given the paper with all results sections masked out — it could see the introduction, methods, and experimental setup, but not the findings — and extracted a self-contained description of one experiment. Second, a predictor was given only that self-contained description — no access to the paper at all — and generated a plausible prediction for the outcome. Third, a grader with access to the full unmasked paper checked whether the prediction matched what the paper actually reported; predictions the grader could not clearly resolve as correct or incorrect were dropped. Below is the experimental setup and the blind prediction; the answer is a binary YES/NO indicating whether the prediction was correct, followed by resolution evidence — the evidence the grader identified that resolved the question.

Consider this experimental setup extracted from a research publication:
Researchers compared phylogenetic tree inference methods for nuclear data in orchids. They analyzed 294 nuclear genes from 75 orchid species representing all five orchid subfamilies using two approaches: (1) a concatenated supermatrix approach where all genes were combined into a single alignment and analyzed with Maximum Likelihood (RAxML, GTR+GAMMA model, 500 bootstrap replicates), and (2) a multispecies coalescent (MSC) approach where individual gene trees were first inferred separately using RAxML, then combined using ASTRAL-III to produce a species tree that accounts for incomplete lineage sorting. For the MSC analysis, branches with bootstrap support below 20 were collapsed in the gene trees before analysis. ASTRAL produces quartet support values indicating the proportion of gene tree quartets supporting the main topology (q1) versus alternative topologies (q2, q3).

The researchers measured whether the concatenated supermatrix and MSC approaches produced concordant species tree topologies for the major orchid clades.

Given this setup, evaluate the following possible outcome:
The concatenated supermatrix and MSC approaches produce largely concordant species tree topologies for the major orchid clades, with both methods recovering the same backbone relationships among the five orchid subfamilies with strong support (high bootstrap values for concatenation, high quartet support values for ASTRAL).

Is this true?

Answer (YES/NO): YES